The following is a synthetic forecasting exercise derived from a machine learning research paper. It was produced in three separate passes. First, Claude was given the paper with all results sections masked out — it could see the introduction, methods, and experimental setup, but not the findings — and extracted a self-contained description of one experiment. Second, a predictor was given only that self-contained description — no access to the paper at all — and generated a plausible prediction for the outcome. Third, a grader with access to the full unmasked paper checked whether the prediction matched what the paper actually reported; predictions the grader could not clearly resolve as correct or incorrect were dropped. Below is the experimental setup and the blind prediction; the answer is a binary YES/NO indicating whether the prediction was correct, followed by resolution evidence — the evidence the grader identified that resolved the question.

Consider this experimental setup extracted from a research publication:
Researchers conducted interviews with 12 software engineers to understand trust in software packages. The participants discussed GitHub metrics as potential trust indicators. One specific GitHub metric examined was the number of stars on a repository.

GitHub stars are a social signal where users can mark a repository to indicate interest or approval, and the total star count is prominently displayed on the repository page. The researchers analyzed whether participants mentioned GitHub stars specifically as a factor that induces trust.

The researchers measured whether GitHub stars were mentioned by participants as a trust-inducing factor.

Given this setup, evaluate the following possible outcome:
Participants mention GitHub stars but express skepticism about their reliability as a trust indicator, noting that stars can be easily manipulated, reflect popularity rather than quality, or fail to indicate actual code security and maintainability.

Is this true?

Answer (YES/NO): NO